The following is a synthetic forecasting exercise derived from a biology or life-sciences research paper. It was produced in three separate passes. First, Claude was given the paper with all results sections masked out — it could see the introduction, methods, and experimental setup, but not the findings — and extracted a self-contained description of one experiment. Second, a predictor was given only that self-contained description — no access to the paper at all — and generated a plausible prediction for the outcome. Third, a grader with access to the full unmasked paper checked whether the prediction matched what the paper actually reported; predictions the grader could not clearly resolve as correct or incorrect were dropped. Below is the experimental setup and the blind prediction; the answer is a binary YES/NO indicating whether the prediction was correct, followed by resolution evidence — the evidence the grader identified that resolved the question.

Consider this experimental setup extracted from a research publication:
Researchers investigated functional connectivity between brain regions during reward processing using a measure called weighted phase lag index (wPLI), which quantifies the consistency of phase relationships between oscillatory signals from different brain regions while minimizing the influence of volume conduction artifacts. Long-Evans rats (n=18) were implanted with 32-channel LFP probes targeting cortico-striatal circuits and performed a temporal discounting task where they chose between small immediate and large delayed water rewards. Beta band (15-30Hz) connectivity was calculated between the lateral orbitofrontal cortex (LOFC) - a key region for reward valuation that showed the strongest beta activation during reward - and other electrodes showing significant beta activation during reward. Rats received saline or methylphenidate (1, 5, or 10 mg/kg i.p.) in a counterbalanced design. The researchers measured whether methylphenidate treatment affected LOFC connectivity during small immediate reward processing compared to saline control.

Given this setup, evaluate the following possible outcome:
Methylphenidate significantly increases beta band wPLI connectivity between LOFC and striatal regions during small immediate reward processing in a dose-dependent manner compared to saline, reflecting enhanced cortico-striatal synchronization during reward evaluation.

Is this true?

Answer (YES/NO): NO